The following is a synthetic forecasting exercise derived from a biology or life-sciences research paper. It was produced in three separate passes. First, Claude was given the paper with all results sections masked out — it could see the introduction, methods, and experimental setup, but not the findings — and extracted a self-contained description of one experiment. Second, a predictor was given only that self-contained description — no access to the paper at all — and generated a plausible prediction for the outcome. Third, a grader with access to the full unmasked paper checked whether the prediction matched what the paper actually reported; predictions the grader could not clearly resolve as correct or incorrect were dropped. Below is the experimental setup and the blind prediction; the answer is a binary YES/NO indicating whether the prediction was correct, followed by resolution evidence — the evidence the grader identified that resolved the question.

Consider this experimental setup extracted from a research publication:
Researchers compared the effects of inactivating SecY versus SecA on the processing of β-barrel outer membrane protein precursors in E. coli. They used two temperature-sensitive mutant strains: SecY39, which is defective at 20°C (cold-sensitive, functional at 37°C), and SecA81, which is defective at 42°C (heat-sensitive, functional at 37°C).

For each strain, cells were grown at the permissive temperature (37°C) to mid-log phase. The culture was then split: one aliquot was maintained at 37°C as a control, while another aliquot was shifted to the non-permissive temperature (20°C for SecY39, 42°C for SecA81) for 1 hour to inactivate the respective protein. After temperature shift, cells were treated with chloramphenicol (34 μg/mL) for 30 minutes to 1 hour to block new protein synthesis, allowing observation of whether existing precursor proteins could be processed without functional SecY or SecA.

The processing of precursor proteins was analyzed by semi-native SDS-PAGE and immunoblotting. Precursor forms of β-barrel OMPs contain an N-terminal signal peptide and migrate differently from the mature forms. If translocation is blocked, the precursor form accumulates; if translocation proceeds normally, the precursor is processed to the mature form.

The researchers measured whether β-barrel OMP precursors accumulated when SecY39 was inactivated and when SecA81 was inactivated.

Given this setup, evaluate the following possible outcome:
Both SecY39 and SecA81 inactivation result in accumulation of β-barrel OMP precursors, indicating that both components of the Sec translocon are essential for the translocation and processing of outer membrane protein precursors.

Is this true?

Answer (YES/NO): NO